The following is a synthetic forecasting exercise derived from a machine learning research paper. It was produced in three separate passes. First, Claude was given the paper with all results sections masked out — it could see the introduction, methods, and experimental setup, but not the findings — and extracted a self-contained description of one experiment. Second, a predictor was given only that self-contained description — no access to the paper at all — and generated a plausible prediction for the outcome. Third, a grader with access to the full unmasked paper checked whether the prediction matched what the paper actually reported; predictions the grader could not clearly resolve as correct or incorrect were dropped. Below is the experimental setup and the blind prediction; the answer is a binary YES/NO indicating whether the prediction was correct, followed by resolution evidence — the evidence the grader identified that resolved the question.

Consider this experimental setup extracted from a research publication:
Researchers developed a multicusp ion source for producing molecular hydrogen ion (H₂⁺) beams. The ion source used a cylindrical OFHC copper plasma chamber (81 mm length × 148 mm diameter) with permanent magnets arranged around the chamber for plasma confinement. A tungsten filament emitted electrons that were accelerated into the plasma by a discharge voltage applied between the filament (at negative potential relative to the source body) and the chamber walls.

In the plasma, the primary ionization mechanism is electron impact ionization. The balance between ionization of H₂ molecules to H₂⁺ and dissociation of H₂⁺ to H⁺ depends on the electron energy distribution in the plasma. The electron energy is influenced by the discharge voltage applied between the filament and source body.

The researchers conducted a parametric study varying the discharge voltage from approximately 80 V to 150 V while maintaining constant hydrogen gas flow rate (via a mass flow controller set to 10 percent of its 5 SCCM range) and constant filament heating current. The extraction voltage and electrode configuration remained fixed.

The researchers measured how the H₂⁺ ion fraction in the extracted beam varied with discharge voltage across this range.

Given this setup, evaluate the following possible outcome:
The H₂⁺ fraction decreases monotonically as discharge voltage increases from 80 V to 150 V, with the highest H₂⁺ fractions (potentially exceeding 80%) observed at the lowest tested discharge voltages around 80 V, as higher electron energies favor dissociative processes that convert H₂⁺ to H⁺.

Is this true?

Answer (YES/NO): NO